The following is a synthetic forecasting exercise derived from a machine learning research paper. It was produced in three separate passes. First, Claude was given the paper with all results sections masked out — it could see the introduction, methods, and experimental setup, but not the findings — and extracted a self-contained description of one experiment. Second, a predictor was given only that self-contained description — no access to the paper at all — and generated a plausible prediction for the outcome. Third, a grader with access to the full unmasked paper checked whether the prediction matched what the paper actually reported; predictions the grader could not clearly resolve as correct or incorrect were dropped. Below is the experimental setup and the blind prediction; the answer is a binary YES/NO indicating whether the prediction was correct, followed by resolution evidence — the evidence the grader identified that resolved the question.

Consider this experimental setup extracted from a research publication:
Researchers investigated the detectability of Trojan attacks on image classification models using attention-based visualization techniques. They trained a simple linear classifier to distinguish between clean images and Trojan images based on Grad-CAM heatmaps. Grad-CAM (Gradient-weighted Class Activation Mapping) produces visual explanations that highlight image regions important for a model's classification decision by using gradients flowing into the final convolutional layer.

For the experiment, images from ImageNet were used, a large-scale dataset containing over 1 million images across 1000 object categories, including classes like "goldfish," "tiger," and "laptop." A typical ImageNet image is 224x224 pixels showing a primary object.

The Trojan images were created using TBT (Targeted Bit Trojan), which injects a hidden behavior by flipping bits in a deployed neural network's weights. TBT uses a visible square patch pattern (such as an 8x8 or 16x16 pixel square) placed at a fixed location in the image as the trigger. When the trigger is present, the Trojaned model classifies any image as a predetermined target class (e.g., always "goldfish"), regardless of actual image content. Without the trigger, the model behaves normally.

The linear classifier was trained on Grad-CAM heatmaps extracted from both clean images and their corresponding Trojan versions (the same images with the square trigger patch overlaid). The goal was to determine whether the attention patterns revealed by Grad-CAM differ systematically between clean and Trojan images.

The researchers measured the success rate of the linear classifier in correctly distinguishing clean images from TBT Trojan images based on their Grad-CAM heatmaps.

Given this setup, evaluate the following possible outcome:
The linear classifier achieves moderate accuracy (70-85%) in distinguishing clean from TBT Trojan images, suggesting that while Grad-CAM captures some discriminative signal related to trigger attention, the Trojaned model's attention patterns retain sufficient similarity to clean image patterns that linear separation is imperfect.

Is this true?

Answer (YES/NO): NO